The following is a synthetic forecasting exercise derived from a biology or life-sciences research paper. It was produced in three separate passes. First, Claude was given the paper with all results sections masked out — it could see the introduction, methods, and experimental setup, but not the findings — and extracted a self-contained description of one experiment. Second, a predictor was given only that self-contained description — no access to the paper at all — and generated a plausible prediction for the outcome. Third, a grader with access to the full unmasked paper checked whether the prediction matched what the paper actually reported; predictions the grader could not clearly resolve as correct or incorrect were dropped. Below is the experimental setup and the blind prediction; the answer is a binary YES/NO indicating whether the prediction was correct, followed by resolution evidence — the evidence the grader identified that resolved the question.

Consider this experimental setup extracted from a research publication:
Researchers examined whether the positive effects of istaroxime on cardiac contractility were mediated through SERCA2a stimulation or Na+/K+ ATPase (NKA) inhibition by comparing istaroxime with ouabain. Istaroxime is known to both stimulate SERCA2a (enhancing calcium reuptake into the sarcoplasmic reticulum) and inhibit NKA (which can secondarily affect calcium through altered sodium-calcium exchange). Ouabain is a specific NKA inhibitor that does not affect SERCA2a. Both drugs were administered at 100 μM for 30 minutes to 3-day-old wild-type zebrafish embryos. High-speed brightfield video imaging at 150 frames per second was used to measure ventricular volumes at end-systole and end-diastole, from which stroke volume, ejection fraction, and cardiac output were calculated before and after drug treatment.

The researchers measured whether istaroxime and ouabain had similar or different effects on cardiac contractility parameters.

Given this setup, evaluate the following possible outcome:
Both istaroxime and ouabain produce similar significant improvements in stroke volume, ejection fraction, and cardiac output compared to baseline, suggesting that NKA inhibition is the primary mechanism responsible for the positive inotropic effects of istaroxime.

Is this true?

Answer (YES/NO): NO